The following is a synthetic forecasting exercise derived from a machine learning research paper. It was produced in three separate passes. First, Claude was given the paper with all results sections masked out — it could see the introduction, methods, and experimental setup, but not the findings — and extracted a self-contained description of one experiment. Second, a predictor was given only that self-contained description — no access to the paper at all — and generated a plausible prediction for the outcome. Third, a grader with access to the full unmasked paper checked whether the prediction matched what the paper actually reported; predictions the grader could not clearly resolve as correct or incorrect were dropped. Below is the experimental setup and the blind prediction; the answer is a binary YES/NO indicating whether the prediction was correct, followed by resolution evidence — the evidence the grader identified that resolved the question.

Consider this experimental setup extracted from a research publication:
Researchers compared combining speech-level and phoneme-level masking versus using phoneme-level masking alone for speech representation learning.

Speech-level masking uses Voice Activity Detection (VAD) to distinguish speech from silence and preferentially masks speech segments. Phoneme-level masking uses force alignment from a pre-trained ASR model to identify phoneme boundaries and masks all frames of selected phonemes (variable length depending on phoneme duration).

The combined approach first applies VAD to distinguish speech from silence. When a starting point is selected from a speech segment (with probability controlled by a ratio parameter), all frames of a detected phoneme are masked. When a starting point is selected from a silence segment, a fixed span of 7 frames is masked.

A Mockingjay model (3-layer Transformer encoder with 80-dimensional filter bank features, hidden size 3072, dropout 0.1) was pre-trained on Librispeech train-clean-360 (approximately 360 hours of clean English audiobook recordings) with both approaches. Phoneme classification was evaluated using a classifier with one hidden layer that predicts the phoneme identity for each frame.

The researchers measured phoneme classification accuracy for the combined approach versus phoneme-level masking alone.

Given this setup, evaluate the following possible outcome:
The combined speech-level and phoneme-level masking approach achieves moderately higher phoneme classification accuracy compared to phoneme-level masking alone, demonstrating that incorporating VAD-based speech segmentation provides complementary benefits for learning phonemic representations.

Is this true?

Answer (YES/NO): NO